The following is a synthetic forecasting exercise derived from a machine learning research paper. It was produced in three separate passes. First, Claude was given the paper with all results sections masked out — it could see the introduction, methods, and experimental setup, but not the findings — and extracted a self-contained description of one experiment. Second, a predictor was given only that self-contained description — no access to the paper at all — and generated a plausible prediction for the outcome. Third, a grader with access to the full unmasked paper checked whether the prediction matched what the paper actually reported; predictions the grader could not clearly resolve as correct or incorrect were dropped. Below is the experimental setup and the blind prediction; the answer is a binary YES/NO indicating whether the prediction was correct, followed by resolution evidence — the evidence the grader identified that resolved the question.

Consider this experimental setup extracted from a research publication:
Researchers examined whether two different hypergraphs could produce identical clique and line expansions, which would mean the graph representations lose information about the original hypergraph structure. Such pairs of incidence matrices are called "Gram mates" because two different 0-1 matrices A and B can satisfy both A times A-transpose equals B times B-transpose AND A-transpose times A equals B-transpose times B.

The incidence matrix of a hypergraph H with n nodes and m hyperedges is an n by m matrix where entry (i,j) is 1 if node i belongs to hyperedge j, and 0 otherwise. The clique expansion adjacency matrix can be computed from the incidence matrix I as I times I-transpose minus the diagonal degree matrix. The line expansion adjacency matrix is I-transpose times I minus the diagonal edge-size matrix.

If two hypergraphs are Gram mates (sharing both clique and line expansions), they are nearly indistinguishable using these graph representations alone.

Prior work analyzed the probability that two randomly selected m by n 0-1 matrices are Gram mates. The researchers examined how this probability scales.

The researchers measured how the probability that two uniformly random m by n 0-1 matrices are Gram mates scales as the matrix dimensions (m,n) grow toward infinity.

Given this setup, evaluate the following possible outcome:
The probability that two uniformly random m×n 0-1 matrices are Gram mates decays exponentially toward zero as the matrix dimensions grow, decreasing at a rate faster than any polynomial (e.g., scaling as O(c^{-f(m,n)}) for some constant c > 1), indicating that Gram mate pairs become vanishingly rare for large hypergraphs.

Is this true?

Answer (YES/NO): YES